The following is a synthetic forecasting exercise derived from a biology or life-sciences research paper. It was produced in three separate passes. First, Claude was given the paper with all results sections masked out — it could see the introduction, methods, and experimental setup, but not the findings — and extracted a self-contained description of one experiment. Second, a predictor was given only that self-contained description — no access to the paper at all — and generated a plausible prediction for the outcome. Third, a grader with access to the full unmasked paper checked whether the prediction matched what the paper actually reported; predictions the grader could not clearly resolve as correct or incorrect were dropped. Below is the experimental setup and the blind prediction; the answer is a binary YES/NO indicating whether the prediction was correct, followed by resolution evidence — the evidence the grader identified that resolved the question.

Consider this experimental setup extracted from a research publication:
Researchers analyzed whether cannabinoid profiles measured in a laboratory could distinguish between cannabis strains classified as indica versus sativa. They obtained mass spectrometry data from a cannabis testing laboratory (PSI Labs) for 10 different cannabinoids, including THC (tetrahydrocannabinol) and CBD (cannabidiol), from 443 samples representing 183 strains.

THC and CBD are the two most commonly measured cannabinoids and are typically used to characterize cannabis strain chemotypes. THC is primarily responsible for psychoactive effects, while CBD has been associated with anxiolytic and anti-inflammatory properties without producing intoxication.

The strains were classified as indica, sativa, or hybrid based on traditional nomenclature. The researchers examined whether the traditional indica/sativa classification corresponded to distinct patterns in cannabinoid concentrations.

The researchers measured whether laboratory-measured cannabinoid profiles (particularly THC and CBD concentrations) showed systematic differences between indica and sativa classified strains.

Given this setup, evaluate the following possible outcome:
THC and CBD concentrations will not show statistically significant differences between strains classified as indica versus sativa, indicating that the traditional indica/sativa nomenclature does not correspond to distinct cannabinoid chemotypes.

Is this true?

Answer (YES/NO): YES